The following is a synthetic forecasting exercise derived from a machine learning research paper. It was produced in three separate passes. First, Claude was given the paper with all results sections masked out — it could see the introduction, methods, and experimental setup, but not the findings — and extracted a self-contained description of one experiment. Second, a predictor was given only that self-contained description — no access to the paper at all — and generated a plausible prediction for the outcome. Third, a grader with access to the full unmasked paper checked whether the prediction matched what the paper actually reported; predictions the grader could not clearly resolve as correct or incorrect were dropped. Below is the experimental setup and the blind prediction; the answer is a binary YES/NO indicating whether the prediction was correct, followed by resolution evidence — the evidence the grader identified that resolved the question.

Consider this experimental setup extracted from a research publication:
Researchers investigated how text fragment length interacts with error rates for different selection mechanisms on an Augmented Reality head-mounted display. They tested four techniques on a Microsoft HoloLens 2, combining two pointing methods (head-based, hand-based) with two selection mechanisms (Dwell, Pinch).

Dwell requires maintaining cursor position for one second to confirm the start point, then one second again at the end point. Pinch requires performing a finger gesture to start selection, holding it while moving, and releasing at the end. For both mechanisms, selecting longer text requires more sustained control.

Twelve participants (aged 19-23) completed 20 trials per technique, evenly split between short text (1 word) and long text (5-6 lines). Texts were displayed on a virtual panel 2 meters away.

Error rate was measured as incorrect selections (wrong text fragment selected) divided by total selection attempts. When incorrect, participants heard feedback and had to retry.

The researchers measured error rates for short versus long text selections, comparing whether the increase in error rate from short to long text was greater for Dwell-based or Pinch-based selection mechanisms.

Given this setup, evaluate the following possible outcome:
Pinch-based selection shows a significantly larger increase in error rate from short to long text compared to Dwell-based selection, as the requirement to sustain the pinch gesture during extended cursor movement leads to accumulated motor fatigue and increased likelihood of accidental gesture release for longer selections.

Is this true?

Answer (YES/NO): NO